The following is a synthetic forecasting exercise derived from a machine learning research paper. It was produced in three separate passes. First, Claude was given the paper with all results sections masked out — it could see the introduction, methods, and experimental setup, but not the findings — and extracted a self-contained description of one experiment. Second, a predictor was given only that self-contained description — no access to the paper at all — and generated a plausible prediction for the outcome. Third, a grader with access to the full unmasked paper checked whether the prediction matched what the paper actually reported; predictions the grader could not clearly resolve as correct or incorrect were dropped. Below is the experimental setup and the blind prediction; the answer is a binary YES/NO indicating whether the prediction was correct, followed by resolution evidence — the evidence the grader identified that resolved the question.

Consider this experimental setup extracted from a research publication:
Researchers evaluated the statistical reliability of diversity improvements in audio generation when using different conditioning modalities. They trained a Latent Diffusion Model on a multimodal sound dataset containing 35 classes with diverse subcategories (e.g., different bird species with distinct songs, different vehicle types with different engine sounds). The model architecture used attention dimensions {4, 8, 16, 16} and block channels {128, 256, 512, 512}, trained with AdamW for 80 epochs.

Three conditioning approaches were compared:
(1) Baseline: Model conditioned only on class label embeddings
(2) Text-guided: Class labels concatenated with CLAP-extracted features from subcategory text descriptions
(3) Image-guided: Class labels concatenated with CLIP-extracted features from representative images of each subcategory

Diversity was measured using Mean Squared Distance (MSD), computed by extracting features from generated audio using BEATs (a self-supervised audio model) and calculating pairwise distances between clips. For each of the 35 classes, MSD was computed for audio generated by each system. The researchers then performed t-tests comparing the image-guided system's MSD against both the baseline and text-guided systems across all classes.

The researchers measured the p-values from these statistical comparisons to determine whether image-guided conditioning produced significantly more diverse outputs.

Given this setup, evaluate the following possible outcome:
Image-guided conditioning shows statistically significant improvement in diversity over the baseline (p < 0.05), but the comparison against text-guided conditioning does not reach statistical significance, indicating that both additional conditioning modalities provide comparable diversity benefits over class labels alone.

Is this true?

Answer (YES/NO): NO